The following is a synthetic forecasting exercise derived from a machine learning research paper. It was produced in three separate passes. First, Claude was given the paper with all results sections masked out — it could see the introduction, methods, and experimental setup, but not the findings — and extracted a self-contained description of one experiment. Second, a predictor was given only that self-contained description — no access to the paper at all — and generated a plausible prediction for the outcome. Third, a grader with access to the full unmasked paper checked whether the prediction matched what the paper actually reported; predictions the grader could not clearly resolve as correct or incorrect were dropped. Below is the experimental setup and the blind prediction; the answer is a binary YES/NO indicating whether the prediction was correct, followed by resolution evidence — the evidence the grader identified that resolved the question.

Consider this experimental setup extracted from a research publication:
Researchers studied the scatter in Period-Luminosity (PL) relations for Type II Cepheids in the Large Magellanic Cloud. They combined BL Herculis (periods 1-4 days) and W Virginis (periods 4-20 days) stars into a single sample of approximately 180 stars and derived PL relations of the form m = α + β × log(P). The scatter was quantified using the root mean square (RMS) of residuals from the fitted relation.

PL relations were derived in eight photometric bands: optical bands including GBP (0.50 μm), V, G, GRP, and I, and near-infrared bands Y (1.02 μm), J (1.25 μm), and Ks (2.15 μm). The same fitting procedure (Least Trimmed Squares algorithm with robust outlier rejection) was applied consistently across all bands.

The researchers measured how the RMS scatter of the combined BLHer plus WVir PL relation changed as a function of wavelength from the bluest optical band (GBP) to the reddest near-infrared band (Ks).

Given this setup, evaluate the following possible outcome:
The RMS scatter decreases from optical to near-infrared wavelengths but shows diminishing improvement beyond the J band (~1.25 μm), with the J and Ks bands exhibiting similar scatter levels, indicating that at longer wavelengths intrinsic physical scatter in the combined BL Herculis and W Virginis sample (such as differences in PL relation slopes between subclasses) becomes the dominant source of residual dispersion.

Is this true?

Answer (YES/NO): NO